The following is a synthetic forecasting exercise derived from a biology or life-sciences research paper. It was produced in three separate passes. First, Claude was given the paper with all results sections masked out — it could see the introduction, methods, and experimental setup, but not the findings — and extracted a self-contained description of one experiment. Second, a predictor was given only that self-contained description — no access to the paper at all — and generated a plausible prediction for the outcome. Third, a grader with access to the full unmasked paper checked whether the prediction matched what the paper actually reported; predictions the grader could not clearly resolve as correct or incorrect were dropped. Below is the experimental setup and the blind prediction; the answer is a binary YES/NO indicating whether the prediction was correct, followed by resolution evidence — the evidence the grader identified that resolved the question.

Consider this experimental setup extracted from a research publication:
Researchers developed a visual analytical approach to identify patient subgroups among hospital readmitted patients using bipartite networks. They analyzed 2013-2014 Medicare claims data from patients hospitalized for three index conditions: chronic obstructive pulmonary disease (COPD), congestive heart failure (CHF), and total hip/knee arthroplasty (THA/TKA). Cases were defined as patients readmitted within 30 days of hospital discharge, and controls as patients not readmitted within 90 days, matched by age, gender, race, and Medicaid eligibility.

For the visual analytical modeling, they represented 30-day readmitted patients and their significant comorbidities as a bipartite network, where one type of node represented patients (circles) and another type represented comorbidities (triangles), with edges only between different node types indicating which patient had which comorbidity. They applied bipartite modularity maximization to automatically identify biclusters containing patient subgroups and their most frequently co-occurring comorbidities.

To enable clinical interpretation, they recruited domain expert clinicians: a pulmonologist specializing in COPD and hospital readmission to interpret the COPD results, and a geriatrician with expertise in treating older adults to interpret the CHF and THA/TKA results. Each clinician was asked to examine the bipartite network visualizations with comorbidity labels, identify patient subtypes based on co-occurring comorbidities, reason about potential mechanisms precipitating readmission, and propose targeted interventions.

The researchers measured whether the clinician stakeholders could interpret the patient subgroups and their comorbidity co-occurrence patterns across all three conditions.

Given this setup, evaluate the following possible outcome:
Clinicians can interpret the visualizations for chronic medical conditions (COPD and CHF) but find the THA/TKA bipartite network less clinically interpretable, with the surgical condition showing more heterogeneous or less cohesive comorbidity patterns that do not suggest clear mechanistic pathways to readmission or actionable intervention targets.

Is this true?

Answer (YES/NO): NO